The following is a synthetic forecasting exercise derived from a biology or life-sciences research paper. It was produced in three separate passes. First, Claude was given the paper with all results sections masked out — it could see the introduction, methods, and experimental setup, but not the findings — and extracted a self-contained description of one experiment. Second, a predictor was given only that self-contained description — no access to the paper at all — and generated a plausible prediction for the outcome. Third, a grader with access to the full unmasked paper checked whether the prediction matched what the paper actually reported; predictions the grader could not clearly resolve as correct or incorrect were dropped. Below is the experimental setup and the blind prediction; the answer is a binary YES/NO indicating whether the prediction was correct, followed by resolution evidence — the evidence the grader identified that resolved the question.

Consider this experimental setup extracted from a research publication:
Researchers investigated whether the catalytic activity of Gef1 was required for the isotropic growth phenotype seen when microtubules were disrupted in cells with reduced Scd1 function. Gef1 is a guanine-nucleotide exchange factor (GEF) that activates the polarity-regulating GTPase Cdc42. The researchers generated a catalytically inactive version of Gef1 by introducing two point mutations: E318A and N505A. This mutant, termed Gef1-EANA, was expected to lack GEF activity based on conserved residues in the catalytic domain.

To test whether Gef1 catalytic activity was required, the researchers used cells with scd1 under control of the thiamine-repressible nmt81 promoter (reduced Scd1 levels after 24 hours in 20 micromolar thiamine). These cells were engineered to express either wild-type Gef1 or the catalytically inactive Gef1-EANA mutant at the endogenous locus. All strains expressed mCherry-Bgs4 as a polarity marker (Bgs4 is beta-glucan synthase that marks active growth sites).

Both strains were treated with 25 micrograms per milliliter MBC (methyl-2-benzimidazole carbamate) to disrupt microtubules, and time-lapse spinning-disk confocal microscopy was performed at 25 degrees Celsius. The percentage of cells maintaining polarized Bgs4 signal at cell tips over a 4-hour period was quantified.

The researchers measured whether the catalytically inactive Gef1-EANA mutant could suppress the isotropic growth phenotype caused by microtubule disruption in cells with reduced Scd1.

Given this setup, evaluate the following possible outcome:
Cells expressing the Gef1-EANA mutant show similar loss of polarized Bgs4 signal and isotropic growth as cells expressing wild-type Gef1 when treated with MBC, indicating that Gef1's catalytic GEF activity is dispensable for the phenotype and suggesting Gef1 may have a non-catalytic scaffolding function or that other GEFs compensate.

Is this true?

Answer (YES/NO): NO